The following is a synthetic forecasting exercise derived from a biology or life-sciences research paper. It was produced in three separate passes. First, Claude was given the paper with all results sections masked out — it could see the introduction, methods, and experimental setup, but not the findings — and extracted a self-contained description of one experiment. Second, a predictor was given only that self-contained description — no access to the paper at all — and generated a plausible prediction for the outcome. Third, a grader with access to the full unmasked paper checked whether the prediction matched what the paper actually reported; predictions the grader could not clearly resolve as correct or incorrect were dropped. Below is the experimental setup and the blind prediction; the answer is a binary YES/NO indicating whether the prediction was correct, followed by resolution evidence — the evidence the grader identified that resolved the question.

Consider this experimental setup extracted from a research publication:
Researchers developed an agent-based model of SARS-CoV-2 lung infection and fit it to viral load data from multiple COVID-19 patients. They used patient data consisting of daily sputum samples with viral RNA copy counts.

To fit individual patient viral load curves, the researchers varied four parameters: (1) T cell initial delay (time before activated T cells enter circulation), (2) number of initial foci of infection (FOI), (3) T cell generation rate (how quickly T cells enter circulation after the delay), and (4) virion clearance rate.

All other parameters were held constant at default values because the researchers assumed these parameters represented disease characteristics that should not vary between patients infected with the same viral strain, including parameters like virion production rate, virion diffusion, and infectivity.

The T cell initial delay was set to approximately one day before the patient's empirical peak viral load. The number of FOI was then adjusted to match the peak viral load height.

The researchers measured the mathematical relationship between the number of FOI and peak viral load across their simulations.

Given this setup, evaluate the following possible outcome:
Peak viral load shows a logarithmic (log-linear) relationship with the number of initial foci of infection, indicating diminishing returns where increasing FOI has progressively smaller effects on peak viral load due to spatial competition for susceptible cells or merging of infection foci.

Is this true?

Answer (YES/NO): NO